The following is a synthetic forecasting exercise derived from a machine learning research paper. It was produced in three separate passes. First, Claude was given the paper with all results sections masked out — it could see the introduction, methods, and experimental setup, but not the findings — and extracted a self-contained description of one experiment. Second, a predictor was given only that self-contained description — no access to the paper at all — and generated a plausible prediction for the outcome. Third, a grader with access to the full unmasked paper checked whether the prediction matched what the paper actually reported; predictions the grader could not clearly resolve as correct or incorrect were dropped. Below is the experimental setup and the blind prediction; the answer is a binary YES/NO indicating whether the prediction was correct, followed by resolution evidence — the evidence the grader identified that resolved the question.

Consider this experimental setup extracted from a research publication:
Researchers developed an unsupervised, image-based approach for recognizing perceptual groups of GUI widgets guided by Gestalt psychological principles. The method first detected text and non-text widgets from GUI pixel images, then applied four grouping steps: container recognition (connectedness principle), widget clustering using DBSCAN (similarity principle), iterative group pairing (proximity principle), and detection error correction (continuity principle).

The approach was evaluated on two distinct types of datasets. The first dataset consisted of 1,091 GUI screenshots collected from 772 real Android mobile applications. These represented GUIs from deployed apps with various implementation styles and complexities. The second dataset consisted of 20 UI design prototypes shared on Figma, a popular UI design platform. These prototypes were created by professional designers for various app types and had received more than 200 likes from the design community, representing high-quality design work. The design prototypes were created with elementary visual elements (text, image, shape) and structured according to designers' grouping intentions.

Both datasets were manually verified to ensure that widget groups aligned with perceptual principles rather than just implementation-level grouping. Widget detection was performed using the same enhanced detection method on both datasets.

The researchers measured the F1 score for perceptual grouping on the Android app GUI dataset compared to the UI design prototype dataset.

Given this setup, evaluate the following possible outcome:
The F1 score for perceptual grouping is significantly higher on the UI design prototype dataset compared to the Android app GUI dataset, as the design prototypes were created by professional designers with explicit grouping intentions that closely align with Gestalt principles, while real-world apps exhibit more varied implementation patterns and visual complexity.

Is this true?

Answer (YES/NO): YES